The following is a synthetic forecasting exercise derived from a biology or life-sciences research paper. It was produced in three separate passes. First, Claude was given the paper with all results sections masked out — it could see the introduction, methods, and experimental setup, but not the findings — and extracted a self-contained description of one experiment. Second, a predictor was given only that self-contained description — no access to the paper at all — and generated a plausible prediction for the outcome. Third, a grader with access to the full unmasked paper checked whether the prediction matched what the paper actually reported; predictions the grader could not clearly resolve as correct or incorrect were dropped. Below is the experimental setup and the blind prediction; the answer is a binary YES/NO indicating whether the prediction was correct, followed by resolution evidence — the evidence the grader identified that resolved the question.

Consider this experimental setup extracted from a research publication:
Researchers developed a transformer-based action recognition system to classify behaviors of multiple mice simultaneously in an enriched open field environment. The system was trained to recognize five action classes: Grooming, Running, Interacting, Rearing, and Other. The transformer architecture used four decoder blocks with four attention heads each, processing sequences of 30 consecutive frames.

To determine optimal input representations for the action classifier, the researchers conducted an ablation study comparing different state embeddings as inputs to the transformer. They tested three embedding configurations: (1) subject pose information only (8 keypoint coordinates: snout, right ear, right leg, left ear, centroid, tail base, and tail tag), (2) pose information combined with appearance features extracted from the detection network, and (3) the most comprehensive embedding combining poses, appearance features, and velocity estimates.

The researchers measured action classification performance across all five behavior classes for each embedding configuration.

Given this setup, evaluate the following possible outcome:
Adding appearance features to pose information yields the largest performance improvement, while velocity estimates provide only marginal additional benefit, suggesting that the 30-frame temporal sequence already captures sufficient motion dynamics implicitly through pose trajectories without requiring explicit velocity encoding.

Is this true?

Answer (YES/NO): NO